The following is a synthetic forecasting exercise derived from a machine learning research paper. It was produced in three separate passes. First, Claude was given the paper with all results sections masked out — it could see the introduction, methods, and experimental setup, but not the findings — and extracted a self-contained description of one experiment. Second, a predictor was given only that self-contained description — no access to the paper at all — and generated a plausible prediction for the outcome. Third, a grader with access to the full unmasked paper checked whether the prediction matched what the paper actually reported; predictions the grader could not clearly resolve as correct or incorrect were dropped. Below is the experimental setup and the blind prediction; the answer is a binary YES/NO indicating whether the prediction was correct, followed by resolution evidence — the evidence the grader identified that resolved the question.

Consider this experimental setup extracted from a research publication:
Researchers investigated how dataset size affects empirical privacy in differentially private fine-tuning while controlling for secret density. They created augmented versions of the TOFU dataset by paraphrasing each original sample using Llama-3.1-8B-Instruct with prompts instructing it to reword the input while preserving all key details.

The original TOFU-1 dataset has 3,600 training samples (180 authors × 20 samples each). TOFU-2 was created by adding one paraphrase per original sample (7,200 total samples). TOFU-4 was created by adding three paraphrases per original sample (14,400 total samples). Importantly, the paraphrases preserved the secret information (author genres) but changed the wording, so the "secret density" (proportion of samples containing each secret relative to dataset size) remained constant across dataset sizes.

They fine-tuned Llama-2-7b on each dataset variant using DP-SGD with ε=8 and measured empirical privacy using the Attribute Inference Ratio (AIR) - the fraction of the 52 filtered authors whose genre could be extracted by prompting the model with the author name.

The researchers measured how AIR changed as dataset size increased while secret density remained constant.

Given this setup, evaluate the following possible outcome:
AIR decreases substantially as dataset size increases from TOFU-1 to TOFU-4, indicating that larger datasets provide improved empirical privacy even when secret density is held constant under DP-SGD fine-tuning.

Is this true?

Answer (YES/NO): NO